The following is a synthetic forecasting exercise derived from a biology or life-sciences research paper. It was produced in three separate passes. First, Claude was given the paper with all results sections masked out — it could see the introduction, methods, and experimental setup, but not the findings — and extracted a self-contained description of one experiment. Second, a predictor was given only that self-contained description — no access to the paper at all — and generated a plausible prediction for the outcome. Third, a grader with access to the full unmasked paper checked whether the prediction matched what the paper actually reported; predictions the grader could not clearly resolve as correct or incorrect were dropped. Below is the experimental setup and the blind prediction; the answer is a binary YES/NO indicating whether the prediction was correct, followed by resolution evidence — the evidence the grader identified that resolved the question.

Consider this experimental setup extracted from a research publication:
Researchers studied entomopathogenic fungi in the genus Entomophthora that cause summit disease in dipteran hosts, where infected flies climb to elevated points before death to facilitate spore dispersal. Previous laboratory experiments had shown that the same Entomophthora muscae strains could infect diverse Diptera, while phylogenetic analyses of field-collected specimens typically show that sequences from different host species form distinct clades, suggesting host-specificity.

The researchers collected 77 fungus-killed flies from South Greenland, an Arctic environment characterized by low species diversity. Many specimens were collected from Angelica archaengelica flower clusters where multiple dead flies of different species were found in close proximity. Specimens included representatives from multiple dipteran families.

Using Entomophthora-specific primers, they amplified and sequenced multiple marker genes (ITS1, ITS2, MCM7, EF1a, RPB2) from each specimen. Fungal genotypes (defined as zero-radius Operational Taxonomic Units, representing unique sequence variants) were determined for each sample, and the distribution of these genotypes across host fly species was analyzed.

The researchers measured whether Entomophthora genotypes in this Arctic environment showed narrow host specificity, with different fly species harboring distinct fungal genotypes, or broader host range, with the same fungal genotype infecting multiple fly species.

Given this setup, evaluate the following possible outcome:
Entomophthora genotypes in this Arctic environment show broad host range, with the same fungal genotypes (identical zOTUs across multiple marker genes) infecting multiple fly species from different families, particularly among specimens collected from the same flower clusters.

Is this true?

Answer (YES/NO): NO